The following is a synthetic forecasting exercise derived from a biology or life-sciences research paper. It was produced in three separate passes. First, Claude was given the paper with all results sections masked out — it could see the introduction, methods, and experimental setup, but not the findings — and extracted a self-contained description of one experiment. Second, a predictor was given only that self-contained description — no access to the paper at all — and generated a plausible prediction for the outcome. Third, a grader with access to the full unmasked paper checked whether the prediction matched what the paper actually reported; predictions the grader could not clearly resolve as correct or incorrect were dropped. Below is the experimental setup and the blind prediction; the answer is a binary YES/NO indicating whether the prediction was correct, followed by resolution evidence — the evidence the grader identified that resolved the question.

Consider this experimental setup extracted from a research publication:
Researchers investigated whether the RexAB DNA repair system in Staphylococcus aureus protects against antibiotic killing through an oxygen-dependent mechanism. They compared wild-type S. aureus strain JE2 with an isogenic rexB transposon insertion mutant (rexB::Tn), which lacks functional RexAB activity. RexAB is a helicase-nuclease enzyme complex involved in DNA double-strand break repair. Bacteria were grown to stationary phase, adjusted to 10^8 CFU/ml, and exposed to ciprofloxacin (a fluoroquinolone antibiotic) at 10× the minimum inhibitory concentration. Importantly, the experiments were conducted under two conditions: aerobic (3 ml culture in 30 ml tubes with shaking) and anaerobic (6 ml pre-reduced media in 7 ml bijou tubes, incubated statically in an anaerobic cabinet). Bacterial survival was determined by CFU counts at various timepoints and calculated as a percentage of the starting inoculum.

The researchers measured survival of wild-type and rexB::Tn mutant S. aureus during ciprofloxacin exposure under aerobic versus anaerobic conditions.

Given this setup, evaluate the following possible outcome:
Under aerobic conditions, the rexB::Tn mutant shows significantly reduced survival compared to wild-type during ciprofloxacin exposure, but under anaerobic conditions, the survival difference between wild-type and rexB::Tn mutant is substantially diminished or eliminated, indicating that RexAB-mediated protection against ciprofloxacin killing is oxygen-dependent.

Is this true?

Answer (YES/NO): NO